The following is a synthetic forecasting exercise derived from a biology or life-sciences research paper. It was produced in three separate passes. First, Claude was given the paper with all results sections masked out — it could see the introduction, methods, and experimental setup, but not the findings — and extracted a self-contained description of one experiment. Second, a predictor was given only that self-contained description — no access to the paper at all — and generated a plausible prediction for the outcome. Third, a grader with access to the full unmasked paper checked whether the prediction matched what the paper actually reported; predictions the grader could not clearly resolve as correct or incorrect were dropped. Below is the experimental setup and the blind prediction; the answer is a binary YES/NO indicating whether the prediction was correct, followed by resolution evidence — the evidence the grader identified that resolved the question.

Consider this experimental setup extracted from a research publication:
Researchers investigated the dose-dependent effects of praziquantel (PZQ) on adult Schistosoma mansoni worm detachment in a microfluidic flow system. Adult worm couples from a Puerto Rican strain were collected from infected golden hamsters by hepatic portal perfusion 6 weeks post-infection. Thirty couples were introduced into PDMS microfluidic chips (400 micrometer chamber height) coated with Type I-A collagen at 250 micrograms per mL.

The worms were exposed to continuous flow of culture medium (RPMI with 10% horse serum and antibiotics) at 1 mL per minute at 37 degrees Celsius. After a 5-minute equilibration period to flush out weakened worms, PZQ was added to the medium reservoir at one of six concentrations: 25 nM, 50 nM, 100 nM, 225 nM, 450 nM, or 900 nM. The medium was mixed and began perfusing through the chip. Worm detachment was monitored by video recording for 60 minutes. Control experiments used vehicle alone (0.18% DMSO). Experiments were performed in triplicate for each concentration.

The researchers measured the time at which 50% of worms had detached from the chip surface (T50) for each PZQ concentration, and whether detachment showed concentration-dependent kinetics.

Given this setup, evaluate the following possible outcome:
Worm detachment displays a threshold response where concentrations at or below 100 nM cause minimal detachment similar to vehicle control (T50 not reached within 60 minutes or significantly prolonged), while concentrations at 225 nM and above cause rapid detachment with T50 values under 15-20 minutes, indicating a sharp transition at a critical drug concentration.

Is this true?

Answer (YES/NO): NO